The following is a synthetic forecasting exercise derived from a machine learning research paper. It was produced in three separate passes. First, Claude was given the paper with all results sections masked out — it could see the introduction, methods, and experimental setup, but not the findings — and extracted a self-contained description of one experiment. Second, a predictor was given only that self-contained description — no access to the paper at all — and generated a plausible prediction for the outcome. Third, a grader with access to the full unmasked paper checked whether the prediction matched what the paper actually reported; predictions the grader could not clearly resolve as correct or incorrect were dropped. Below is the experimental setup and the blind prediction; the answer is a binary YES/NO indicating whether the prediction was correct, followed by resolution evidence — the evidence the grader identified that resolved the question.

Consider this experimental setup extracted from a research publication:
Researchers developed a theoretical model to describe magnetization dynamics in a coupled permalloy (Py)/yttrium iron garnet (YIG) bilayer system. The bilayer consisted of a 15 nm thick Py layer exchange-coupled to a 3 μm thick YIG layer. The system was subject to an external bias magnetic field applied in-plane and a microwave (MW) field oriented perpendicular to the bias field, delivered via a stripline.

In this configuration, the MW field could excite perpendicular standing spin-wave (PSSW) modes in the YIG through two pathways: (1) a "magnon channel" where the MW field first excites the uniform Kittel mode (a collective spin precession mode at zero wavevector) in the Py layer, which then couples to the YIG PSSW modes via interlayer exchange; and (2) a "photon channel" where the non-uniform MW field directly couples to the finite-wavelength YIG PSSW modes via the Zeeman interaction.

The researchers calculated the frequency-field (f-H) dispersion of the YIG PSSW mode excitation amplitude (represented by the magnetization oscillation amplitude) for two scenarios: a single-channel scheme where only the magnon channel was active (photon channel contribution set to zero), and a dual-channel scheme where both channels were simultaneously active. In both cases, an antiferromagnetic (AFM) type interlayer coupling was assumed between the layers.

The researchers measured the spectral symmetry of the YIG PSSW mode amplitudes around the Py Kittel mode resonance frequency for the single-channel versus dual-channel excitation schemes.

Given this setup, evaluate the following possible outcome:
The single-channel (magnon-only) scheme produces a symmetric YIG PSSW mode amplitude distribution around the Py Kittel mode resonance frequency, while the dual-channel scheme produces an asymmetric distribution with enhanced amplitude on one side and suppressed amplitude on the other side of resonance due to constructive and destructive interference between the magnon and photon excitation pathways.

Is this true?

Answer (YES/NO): YES